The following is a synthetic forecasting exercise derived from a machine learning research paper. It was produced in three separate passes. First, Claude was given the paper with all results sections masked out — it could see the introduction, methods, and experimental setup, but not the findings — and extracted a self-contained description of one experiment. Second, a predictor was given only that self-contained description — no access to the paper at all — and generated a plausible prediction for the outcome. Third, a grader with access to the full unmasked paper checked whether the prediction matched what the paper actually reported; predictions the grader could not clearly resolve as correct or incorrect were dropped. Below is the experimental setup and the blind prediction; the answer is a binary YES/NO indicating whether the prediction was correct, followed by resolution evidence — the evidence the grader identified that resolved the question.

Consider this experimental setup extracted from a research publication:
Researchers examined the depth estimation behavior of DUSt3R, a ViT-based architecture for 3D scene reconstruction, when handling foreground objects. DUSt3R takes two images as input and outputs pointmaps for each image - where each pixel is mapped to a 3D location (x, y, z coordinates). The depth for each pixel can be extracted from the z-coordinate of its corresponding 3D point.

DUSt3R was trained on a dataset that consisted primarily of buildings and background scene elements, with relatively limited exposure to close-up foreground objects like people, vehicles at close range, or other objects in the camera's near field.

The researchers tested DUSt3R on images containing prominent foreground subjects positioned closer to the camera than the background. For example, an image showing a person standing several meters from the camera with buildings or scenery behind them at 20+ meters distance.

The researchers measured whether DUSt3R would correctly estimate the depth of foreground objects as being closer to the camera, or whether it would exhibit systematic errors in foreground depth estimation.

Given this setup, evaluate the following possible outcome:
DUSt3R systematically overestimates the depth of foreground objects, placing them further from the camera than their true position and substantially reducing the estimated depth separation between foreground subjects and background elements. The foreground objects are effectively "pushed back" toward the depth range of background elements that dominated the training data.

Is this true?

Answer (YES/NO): NO